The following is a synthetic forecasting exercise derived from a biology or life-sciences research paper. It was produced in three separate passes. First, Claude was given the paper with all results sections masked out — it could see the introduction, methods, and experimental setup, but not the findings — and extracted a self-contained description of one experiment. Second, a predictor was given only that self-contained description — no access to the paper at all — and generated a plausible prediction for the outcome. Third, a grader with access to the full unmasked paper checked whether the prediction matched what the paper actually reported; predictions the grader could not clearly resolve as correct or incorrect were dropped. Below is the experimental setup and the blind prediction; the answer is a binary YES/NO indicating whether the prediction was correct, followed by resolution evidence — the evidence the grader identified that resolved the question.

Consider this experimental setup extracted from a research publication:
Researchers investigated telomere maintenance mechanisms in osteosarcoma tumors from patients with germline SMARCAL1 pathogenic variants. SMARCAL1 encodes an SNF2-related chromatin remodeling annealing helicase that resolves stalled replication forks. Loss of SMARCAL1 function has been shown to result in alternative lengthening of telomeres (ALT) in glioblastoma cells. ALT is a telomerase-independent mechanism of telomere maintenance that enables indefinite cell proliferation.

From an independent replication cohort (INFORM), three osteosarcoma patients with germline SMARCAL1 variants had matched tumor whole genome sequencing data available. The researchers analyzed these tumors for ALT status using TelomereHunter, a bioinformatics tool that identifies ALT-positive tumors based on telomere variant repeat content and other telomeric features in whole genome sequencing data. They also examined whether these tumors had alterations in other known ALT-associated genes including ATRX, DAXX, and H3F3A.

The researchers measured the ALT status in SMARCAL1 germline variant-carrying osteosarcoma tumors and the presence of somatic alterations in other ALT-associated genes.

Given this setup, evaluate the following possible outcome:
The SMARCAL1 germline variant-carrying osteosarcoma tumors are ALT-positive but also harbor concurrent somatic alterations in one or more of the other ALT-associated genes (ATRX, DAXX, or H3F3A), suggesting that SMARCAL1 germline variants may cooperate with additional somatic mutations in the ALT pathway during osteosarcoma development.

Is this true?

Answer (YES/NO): NO